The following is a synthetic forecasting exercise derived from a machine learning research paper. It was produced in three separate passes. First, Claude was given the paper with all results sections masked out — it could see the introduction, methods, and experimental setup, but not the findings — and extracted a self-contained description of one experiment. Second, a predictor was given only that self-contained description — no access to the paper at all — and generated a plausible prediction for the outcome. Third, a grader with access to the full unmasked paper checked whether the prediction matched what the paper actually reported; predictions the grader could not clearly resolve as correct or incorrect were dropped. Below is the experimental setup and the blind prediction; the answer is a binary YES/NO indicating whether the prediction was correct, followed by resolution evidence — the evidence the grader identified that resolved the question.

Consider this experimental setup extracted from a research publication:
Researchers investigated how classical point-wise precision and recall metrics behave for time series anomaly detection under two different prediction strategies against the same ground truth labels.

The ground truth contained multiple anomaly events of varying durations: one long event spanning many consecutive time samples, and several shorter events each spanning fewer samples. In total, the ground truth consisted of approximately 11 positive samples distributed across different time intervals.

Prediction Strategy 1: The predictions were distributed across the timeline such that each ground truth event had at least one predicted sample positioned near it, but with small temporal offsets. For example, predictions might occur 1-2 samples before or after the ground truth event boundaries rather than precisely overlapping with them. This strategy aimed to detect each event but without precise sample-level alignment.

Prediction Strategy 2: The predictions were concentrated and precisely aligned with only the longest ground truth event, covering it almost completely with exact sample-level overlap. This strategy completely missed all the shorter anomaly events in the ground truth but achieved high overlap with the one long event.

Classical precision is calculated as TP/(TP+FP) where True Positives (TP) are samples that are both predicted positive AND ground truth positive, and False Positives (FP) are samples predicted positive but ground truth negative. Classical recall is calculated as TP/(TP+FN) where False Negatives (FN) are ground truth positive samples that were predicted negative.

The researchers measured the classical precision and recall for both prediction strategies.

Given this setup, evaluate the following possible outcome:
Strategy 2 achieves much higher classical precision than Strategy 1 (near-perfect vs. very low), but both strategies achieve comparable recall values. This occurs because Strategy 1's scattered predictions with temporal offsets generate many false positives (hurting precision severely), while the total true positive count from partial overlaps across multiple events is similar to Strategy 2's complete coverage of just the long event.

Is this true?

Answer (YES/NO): NO